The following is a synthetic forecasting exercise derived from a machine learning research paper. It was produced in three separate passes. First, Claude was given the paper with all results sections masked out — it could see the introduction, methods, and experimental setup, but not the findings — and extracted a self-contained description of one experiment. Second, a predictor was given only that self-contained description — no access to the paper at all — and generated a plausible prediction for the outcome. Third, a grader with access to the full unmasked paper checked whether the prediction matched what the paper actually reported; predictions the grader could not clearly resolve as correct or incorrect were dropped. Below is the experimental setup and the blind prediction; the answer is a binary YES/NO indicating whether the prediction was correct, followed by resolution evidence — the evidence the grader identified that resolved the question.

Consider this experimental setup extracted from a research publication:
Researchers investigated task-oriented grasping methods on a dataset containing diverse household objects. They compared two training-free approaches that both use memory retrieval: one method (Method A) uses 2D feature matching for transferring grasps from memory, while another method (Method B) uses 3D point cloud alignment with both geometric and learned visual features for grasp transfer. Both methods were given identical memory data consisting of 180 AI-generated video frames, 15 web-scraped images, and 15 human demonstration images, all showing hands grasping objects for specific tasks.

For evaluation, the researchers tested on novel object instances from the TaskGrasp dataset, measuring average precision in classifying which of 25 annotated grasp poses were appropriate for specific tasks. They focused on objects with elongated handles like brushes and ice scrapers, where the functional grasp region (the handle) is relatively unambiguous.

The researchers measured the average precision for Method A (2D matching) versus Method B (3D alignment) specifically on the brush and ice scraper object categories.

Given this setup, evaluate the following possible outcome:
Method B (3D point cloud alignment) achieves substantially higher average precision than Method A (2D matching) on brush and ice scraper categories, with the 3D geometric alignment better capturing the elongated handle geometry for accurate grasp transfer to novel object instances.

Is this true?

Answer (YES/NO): NO